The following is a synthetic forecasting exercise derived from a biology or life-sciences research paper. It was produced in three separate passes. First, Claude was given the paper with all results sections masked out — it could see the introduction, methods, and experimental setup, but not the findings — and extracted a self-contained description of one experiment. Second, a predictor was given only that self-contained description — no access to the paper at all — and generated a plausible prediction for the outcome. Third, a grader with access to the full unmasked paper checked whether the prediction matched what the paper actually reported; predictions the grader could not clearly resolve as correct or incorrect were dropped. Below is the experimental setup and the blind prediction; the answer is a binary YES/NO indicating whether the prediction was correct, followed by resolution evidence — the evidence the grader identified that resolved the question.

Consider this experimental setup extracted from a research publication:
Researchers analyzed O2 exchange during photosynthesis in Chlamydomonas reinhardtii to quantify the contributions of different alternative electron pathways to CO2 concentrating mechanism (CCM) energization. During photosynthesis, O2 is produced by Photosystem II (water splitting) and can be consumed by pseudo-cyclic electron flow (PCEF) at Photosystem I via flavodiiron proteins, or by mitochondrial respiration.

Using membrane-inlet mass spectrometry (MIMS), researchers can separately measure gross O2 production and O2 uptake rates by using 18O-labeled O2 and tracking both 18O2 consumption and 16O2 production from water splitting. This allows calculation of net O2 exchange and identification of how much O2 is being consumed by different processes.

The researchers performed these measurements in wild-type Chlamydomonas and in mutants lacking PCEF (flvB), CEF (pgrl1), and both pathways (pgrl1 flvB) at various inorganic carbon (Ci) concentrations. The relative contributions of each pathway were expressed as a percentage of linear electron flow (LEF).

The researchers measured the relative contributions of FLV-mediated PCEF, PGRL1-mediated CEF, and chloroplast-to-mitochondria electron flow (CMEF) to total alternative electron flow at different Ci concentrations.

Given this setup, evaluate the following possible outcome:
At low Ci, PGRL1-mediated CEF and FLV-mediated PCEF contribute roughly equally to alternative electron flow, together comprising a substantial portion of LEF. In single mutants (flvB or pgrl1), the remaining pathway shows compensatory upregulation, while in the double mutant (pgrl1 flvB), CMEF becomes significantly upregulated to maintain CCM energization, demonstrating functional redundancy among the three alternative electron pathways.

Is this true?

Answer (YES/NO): NO